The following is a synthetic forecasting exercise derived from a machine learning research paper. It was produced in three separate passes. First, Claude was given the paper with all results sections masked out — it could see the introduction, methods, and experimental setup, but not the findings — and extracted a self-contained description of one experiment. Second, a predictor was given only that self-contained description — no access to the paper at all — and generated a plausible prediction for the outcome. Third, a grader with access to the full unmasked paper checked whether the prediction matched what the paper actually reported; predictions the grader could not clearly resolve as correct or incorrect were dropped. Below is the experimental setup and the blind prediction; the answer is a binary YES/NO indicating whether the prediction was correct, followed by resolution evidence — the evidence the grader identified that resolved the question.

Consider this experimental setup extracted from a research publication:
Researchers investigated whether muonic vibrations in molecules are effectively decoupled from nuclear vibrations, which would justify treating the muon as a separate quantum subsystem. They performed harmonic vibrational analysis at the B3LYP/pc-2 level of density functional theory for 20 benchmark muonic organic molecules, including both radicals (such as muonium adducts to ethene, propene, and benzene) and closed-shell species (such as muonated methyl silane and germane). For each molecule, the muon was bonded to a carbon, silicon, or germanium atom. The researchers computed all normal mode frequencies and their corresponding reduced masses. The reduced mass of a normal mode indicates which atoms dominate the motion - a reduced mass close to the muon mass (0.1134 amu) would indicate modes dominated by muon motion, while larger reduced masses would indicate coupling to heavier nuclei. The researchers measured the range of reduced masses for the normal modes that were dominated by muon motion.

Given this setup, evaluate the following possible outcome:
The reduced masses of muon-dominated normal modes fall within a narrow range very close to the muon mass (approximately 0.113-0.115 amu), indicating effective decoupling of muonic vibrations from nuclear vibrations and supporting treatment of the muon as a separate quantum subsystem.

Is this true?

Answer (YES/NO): NO